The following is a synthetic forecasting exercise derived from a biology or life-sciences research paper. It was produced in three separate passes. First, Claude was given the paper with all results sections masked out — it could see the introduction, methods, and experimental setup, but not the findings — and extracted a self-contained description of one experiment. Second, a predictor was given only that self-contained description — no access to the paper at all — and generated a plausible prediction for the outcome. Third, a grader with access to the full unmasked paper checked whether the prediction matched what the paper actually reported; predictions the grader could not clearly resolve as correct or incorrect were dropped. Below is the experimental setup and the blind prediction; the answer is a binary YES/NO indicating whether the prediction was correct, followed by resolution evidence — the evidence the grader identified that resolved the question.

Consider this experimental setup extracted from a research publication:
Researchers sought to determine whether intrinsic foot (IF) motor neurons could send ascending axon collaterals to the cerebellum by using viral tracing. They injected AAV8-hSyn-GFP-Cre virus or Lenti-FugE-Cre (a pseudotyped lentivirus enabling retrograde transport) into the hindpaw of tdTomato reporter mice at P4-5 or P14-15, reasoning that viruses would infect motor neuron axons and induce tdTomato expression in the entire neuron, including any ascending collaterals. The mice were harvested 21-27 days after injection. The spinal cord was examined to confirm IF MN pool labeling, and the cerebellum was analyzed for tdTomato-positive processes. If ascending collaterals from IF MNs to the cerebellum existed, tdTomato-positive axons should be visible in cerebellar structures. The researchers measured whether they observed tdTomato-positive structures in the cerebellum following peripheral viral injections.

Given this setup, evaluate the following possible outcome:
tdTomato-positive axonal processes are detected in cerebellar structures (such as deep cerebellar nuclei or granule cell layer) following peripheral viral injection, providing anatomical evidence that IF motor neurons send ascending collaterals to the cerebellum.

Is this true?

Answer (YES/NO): NO